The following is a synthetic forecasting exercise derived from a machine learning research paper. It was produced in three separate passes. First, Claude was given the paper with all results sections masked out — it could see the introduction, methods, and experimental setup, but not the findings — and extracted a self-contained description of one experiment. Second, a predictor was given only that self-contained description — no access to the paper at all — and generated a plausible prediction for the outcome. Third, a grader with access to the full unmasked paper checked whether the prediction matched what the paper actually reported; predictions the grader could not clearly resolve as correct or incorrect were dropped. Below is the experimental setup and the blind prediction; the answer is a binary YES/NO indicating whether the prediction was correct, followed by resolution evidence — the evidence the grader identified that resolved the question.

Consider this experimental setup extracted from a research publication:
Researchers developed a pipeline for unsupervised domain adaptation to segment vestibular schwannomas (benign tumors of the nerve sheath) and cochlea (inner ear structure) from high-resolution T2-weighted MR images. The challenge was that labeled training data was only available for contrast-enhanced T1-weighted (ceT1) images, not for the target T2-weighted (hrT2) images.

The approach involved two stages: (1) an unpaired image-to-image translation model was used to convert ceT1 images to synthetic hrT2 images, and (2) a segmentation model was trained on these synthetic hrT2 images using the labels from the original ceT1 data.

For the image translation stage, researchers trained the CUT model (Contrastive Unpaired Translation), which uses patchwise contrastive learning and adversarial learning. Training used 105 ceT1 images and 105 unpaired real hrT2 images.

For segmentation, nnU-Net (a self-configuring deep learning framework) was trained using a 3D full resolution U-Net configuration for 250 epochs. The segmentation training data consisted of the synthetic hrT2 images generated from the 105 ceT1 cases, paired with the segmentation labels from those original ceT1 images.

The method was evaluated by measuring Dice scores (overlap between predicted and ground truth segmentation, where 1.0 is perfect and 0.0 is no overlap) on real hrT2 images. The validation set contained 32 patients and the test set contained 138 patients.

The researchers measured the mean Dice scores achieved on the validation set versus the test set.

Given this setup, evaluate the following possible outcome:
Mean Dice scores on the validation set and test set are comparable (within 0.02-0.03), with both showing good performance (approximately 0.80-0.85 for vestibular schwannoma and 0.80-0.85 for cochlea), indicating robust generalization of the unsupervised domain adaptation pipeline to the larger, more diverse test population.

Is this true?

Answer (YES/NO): YES